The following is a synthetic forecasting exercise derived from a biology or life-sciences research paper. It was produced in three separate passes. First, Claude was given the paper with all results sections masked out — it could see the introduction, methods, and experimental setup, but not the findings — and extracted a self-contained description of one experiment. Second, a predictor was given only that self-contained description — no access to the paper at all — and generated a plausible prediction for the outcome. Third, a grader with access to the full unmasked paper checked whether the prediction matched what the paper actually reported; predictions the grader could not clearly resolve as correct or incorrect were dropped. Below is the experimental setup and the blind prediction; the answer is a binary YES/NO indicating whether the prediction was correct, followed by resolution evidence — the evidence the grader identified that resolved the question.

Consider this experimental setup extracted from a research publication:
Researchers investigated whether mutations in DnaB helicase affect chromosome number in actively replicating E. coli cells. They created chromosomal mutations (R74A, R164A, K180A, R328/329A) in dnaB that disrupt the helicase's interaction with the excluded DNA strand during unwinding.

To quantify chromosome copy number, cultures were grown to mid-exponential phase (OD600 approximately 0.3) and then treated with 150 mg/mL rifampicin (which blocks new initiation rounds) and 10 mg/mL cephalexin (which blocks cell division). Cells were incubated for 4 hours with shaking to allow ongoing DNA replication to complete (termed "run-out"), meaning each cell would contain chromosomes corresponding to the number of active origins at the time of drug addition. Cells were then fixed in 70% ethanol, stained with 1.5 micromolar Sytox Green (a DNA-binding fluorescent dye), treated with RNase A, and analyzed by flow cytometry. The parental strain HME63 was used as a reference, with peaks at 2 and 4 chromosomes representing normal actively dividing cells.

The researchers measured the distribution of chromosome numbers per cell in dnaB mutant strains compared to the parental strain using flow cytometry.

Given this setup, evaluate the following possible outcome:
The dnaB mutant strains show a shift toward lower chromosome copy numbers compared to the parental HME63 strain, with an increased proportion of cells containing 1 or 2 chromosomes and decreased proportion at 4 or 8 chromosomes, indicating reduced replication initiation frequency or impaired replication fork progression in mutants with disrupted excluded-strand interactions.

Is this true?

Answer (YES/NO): NO